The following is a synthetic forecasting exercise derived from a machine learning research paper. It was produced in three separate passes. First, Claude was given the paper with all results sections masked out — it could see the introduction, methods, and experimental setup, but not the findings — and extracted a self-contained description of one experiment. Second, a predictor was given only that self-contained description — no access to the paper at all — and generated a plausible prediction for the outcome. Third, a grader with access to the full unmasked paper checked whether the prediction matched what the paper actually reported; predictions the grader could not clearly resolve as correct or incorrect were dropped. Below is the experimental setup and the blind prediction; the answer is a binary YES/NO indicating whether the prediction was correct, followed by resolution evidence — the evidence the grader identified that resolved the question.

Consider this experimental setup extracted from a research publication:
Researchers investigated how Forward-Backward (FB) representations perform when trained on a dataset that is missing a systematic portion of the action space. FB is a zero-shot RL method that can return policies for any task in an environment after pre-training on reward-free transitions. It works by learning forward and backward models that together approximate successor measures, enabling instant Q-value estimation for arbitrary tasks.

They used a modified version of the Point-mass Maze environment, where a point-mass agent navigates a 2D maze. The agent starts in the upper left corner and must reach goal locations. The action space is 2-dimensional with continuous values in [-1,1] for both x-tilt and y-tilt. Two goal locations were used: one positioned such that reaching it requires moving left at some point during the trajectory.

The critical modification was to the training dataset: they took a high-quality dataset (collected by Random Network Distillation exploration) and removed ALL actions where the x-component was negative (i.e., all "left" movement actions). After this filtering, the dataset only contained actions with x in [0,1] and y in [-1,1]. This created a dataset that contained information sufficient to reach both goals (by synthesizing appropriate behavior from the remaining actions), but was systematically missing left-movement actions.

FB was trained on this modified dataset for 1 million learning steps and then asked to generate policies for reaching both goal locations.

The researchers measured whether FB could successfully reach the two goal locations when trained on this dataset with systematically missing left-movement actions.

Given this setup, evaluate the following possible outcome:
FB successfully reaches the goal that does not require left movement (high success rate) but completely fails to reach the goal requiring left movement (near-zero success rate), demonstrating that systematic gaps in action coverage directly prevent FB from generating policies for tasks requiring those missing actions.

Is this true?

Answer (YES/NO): NO